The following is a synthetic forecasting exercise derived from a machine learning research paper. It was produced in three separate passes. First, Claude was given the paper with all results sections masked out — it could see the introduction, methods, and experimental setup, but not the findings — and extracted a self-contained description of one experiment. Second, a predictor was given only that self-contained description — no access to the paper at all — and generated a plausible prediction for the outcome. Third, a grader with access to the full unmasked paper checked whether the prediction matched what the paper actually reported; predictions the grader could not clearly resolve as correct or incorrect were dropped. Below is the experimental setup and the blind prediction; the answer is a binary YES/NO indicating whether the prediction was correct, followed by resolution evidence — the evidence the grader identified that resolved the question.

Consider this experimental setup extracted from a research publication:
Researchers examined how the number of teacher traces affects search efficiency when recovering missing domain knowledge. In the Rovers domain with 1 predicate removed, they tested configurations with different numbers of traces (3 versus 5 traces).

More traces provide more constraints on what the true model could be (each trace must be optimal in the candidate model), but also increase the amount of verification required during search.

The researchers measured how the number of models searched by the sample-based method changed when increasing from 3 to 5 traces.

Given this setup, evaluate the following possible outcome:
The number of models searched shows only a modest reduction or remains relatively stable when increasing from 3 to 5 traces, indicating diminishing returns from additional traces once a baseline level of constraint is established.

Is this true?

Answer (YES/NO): NO